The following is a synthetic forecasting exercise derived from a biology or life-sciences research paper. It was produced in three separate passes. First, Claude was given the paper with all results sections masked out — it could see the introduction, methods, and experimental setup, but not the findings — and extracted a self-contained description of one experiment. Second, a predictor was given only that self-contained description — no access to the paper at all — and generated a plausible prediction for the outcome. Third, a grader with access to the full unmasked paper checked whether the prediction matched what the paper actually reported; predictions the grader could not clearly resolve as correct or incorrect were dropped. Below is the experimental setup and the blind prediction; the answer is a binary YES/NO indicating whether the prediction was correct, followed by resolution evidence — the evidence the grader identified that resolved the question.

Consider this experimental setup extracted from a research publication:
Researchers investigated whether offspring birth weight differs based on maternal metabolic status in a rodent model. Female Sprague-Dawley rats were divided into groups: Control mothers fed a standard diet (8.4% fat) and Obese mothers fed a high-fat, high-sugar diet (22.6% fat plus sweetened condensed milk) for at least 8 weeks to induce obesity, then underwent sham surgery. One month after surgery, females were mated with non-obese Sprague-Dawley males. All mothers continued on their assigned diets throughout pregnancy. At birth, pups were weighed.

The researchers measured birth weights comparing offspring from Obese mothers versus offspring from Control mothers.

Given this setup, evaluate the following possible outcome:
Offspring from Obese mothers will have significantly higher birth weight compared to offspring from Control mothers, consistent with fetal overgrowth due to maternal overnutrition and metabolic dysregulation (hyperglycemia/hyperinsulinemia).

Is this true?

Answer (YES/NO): NO